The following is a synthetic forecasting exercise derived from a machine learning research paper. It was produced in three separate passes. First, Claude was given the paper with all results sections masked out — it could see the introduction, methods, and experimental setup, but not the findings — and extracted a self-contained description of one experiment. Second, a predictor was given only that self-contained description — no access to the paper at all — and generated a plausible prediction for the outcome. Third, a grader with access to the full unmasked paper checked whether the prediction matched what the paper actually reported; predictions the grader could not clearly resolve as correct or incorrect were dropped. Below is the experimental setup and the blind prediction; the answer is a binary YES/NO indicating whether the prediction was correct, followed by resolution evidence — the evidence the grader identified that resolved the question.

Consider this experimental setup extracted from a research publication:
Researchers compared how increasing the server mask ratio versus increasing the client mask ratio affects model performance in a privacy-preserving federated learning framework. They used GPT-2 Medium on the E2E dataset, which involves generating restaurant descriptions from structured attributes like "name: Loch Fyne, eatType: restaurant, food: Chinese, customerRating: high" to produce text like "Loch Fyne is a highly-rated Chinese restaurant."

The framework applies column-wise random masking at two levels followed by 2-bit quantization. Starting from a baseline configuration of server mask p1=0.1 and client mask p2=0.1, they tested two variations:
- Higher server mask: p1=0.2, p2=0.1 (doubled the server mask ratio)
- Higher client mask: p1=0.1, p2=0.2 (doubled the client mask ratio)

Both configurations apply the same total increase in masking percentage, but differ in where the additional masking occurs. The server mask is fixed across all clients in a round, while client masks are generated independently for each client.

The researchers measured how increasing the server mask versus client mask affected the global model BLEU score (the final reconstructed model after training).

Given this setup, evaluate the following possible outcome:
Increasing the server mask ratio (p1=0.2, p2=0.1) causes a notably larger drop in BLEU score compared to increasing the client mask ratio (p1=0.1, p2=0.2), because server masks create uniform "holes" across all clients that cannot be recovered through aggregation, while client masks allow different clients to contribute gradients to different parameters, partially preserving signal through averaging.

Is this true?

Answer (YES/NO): YES